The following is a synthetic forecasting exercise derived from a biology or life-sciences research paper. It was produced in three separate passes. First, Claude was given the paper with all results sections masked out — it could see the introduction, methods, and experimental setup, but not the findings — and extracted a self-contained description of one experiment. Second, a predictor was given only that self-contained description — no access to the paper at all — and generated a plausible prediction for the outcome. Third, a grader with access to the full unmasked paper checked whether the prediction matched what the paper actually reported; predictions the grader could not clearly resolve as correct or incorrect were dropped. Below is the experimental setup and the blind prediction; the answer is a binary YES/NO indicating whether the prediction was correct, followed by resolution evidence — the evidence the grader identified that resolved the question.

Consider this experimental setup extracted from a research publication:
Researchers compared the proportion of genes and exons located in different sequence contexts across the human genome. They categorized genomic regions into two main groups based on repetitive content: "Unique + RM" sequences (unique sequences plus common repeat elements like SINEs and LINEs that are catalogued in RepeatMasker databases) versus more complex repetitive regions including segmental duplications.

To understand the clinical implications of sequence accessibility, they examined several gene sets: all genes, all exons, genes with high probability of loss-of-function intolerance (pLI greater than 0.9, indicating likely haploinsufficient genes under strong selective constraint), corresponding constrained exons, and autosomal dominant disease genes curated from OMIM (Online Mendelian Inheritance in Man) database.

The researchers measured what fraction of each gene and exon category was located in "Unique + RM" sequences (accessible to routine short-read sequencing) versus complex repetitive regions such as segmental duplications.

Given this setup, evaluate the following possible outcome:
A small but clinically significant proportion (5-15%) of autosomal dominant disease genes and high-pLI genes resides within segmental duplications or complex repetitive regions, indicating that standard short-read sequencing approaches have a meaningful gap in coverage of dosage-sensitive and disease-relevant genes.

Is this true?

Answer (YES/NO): NO